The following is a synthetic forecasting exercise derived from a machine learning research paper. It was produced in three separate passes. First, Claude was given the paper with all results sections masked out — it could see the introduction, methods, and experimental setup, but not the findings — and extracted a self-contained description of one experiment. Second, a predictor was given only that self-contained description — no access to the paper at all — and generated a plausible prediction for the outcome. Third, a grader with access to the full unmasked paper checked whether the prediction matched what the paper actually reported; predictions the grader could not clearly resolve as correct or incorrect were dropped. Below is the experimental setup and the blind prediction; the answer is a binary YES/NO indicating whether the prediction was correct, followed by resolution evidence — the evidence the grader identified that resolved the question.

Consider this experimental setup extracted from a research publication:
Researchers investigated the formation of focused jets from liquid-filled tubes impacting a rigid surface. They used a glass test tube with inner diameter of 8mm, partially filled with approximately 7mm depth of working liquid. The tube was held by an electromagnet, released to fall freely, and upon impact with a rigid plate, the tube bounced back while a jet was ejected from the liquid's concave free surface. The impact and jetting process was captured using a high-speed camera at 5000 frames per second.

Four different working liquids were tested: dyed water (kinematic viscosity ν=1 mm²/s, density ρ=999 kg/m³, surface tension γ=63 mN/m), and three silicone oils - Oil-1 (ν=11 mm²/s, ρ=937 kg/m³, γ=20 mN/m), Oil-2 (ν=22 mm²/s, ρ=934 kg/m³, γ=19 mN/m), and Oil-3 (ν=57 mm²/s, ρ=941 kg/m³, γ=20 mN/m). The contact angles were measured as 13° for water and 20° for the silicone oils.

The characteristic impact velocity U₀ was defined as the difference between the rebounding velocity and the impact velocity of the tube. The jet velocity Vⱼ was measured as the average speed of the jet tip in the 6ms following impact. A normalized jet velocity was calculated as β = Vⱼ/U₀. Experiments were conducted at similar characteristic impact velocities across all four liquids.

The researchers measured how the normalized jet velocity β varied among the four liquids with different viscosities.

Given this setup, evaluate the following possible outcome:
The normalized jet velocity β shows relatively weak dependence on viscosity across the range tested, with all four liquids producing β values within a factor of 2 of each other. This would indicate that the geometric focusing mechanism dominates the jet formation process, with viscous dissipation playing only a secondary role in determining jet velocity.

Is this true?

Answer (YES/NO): NO